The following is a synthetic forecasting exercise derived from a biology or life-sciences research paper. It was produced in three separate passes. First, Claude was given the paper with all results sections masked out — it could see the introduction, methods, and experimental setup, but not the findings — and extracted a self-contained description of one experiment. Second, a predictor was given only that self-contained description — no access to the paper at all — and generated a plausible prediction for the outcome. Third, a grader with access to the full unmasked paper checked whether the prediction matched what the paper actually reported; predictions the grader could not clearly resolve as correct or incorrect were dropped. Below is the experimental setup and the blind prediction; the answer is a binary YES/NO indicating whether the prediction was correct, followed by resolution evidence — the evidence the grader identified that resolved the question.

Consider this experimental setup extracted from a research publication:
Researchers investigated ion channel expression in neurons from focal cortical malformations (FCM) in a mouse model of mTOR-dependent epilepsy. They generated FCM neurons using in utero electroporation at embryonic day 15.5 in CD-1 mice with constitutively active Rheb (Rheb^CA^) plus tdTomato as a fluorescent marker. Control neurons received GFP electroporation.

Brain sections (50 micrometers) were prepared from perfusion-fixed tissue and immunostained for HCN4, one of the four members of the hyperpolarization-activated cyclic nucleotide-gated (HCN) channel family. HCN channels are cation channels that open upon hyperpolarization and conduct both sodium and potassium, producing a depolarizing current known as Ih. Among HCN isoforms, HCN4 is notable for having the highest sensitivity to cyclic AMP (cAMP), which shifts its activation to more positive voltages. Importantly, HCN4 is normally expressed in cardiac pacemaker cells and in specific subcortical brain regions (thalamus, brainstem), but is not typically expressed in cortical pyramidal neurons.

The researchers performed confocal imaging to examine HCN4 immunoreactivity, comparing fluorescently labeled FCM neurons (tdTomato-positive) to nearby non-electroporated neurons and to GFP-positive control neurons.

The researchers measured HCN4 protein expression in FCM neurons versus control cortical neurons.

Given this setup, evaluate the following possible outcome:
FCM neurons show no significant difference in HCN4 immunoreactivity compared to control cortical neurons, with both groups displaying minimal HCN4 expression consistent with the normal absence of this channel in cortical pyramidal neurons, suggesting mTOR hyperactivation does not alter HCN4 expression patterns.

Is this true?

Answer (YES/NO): NO